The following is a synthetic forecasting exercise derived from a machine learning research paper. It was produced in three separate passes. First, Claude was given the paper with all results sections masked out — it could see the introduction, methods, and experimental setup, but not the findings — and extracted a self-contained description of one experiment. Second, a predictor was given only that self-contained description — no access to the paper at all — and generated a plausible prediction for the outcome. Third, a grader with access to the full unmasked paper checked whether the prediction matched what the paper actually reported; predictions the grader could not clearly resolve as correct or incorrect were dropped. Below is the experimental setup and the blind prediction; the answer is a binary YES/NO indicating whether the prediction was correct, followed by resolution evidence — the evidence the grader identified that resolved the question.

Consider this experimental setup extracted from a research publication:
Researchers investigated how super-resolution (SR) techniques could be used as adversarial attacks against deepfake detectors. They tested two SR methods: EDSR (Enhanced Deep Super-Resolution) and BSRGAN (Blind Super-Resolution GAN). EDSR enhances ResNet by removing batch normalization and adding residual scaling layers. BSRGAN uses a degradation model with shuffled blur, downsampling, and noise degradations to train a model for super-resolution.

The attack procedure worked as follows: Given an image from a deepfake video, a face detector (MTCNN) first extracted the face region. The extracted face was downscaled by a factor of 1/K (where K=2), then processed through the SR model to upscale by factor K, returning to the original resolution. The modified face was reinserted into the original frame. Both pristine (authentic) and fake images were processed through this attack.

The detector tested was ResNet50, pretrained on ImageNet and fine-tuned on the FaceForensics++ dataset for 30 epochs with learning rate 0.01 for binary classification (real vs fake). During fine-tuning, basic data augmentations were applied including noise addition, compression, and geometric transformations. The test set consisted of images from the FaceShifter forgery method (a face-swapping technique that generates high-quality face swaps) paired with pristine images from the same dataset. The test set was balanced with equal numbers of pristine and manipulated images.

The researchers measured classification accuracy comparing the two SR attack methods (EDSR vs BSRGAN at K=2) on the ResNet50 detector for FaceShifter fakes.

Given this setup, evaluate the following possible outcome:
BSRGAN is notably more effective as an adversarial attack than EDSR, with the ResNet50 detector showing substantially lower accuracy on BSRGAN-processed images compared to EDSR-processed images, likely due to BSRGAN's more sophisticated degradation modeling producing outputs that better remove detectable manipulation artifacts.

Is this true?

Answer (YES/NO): YES